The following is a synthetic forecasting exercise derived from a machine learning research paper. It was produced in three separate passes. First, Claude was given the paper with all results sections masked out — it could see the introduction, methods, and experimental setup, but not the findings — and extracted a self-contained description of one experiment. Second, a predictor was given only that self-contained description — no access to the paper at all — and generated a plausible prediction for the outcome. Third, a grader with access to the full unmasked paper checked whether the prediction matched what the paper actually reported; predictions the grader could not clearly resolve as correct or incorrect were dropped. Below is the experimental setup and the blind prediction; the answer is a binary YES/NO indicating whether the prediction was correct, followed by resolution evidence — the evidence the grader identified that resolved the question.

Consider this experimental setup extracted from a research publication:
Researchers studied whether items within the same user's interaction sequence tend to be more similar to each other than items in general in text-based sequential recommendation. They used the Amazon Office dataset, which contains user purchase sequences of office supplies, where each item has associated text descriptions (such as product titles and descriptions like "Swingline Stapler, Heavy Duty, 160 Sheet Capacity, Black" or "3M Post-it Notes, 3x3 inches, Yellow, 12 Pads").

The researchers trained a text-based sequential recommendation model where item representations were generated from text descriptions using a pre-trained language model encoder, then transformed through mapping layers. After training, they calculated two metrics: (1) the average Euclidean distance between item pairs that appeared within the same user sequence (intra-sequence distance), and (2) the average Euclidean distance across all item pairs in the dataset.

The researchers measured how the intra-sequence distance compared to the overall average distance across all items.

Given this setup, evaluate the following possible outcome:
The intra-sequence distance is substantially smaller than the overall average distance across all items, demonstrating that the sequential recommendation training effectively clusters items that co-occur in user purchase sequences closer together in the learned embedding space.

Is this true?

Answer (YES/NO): NO